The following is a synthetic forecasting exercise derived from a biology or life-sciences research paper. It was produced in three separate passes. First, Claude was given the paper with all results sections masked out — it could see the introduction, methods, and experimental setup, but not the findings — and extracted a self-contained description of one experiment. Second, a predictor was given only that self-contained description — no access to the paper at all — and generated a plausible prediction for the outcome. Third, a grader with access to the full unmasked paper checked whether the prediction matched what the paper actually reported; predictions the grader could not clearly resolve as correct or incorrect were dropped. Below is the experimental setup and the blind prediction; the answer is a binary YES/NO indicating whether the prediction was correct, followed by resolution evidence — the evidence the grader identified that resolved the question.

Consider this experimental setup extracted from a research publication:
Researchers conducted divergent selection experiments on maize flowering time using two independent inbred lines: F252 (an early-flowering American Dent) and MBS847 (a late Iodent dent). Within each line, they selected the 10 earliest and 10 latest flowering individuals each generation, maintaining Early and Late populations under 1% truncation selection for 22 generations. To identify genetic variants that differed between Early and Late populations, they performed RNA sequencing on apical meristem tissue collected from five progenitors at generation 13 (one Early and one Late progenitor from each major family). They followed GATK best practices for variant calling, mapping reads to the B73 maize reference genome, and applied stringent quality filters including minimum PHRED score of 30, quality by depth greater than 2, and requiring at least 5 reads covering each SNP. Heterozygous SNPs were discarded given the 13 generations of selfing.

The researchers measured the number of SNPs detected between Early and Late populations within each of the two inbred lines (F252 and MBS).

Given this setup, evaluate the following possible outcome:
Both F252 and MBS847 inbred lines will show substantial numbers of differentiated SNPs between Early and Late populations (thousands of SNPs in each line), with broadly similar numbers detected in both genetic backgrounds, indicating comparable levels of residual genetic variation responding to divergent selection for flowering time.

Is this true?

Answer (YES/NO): NO